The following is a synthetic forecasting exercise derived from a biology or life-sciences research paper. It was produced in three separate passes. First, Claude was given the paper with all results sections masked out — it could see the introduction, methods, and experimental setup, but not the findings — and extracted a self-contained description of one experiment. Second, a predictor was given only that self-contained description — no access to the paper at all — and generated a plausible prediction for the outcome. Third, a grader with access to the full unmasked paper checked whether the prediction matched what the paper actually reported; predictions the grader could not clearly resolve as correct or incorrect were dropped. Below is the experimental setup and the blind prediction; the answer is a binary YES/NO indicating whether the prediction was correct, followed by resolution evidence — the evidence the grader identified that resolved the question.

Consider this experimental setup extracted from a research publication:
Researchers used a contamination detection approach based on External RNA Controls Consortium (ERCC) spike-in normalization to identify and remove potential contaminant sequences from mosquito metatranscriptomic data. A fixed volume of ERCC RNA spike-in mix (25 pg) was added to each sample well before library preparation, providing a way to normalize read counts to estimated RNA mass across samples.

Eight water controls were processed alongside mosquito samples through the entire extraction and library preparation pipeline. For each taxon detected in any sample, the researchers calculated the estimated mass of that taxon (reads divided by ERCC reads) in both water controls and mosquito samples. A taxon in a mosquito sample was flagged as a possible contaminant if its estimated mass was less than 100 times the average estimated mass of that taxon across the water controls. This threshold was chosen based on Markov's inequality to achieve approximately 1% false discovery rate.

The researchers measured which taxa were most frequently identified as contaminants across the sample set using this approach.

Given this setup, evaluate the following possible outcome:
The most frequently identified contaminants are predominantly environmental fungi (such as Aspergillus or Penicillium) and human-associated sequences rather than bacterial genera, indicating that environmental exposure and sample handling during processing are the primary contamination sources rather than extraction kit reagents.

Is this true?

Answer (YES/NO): NO